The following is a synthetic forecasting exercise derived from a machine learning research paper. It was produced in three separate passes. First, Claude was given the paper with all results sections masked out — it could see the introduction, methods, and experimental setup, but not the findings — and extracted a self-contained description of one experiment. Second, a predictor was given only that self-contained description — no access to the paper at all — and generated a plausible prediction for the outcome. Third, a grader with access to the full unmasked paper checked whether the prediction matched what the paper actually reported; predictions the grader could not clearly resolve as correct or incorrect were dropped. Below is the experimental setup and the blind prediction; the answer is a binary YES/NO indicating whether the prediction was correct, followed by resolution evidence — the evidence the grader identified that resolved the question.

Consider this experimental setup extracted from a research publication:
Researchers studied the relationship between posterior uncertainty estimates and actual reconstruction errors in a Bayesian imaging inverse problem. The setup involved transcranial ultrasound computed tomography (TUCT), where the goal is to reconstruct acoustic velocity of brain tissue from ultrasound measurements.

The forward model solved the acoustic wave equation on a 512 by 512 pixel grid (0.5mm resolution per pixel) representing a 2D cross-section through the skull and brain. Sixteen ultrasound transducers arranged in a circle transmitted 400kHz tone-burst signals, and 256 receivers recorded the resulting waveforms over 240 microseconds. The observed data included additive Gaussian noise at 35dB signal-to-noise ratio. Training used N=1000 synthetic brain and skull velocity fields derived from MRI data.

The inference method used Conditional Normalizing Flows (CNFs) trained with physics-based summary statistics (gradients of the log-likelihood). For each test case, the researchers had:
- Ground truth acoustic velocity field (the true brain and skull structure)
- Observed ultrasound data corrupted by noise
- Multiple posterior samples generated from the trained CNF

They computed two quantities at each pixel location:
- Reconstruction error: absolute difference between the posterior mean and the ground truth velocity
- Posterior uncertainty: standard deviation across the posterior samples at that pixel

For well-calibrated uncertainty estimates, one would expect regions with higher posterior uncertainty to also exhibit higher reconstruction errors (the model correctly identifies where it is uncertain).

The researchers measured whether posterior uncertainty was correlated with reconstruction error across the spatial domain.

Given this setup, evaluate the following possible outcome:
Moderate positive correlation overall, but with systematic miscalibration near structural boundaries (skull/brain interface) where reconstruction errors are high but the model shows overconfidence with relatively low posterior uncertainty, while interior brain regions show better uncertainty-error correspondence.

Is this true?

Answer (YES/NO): NO